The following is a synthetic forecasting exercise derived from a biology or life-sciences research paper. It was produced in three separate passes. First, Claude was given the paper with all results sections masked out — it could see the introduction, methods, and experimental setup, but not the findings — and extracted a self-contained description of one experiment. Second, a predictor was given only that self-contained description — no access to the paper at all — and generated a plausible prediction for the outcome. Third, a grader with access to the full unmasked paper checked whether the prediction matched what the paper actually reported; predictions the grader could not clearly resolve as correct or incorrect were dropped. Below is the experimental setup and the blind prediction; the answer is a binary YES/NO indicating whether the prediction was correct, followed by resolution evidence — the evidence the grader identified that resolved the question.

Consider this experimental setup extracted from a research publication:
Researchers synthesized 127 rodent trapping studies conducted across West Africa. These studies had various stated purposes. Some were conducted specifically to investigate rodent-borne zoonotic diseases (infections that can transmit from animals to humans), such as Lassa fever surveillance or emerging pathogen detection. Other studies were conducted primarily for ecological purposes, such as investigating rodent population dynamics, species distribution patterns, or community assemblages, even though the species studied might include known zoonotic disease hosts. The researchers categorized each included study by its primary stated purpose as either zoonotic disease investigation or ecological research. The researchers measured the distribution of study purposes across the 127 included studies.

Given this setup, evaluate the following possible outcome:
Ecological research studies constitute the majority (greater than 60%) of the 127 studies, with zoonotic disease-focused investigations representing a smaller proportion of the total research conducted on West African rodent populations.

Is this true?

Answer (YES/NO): NO